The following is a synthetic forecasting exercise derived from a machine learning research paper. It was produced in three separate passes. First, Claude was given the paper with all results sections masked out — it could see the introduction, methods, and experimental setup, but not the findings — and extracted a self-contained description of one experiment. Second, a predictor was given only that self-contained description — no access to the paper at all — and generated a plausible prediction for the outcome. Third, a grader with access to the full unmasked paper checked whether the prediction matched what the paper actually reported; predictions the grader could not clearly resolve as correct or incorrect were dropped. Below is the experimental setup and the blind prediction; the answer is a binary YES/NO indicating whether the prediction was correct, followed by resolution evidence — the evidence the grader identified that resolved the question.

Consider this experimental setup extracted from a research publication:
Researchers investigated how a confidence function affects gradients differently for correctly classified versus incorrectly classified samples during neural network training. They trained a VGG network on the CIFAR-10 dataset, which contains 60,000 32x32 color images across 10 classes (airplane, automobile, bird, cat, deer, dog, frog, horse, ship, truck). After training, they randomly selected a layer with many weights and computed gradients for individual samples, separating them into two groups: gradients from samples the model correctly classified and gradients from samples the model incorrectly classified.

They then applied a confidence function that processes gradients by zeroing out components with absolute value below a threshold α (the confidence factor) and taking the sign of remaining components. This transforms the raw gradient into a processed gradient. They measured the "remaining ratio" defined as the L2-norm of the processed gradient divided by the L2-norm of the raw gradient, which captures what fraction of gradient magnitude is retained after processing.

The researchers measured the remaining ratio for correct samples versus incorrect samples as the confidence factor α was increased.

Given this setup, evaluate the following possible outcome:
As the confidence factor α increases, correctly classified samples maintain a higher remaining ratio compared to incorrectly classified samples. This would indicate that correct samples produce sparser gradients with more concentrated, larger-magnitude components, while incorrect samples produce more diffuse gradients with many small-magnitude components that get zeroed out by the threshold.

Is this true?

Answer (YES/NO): NO